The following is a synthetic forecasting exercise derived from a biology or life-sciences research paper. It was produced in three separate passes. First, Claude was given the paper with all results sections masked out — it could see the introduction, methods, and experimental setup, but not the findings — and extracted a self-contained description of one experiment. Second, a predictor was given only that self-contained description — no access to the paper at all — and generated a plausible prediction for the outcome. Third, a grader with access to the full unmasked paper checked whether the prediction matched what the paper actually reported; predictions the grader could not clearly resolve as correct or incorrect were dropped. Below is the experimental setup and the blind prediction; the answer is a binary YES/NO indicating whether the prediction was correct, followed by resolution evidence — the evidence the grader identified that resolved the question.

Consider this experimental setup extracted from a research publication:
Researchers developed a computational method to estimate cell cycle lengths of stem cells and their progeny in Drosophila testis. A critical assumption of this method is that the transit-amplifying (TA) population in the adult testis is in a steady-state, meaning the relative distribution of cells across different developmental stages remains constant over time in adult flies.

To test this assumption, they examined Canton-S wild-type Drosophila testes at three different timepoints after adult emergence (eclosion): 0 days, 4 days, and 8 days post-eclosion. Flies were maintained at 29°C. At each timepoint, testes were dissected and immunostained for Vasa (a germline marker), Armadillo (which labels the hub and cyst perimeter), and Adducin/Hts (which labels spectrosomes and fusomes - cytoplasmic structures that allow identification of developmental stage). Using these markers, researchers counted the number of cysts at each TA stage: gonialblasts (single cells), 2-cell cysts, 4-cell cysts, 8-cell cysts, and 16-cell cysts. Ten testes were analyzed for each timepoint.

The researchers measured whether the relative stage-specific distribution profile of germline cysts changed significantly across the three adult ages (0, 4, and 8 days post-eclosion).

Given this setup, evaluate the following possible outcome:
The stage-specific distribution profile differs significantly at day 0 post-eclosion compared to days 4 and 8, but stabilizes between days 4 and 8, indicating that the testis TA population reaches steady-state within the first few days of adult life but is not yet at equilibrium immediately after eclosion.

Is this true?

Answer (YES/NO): NO